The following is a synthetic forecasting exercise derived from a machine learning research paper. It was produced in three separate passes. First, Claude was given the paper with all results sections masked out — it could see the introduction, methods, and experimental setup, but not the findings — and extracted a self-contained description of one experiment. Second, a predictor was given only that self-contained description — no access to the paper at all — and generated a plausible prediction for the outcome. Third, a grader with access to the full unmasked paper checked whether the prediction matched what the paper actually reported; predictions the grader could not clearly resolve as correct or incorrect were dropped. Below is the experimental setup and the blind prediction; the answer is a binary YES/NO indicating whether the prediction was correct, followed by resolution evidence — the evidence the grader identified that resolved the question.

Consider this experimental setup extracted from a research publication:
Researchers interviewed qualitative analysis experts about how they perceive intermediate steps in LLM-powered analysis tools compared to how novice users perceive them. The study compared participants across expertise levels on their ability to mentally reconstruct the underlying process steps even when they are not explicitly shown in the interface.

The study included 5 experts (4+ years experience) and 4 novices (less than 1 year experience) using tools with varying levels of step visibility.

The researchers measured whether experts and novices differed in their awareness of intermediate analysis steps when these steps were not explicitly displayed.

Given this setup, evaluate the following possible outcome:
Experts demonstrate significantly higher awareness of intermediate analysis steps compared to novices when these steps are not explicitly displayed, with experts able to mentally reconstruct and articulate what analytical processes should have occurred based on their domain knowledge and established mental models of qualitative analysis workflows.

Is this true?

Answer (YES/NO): YES